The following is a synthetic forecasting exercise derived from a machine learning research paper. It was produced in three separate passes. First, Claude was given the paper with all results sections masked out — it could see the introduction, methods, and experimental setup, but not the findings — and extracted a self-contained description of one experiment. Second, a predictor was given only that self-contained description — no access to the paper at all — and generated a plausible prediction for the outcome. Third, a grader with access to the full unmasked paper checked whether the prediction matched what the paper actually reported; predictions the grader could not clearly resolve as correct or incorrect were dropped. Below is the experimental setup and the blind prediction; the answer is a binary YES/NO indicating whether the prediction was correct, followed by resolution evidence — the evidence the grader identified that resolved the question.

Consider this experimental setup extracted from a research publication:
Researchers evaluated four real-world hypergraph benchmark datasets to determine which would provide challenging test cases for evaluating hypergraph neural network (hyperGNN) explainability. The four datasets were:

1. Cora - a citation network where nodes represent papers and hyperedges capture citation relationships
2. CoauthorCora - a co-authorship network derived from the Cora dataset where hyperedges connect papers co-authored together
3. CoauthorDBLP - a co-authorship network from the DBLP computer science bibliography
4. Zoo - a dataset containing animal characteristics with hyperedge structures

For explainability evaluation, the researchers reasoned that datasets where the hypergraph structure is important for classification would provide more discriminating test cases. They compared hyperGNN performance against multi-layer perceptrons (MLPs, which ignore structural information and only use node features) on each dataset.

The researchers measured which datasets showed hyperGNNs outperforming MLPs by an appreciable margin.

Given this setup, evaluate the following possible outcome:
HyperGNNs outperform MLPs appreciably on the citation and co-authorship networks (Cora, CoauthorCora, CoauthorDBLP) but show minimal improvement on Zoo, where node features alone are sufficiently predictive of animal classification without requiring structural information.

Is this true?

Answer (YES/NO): NO